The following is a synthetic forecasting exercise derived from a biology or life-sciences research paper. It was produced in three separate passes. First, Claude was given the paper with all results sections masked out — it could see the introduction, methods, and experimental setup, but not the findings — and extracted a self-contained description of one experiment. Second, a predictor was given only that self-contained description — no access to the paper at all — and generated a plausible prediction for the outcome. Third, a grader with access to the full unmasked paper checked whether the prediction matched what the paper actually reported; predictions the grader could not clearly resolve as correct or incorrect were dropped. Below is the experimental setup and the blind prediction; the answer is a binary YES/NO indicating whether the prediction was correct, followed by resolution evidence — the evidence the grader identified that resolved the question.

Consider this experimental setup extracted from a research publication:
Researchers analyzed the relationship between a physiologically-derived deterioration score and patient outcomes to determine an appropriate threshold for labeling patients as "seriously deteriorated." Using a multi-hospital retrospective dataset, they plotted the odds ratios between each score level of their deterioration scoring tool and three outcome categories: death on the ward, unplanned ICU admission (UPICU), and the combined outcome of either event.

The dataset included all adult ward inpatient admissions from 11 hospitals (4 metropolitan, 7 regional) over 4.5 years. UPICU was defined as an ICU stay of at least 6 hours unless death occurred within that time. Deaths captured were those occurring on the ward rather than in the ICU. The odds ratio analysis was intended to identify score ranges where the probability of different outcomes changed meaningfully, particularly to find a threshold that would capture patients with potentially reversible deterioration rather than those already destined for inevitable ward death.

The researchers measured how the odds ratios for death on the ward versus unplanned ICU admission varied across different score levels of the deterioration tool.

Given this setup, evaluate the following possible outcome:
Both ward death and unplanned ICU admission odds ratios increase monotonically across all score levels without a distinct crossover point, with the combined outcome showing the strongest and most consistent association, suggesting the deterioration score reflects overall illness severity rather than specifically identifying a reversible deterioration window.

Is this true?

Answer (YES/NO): NO